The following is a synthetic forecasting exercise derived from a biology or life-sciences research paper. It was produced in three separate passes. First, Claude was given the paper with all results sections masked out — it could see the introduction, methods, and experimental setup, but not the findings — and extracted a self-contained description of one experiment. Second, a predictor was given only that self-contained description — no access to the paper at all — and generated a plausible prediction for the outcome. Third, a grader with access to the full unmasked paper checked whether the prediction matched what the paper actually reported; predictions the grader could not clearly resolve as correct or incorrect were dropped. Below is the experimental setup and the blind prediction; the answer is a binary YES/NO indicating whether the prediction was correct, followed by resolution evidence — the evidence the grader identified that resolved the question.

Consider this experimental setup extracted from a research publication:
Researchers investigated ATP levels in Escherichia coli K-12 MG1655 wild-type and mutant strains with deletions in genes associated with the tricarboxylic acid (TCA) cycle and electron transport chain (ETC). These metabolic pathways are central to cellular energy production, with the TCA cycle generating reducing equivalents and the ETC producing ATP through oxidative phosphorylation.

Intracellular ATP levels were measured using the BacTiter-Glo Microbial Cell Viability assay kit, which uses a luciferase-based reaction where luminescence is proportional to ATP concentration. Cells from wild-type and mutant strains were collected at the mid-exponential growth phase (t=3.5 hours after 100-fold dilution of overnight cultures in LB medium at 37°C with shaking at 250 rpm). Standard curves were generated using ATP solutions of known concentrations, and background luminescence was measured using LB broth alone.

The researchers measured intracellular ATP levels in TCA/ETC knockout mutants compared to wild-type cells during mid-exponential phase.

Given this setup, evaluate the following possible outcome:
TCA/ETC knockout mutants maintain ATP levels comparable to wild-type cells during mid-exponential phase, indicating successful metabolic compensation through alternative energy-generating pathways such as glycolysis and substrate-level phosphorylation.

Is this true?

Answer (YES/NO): NO